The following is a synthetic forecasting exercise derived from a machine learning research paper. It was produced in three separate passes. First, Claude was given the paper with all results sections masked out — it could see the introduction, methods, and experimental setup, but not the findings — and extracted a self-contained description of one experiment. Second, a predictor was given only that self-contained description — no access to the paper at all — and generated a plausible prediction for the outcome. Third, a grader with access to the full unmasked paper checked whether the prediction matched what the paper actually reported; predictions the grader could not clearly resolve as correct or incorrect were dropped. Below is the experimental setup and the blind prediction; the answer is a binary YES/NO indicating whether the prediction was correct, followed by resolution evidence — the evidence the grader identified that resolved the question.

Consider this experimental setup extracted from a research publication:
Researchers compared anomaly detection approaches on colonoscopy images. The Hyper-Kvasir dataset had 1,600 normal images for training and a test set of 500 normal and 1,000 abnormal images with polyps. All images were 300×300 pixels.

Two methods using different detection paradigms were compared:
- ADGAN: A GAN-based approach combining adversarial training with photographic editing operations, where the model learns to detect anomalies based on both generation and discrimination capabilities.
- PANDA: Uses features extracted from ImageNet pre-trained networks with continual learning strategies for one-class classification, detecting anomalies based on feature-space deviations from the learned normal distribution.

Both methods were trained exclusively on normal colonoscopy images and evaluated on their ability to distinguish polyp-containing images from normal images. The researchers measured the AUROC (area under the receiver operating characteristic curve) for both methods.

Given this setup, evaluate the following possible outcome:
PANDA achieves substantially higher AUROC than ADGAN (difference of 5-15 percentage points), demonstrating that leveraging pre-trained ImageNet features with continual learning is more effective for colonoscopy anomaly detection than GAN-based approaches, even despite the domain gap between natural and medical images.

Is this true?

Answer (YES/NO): NO